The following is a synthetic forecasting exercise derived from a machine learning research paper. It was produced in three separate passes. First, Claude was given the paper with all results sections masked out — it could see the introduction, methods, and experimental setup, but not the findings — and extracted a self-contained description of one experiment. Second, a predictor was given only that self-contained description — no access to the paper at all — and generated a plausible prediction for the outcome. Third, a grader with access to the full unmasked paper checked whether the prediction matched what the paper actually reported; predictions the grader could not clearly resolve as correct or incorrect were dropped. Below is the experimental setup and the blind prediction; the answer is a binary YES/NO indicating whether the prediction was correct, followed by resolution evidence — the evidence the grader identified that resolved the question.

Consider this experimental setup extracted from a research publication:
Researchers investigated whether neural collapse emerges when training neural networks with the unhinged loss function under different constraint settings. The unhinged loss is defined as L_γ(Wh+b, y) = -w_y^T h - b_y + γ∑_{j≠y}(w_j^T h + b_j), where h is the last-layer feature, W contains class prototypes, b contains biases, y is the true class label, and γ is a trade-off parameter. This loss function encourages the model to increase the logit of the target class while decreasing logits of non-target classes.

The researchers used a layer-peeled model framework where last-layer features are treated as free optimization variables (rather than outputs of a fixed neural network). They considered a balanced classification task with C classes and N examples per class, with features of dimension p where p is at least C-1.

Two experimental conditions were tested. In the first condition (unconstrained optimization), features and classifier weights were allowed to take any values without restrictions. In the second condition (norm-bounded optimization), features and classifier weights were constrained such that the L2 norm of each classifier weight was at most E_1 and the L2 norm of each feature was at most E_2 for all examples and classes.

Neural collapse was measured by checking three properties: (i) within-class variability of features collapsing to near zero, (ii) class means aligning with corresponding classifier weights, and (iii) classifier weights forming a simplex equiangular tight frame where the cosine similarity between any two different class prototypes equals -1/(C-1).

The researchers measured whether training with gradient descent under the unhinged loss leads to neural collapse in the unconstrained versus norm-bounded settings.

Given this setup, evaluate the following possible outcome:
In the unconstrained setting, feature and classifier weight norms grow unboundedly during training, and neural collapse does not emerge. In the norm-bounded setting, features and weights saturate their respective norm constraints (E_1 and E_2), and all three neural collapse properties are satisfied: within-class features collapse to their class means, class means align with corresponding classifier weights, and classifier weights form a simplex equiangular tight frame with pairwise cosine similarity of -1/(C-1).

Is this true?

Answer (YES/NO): YES